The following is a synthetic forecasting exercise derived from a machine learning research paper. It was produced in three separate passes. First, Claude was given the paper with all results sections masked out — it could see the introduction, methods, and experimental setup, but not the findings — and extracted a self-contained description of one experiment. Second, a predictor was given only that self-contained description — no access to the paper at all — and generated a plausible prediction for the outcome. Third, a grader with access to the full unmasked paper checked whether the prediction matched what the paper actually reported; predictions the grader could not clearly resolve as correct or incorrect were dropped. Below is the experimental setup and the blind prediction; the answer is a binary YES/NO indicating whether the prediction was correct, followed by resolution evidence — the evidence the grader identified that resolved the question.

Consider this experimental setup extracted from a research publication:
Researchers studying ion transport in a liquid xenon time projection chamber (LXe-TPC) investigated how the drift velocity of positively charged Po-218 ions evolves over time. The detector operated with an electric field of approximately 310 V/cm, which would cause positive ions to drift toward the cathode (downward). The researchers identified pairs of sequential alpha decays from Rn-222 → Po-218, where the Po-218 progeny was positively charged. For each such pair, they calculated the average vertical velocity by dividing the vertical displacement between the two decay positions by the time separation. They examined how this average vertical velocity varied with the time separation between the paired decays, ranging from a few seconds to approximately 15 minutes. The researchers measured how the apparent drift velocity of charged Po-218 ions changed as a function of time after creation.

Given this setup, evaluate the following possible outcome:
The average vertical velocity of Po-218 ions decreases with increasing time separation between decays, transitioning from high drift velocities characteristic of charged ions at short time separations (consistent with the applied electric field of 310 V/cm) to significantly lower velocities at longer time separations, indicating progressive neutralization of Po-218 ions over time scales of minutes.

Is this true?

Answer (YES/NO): NO